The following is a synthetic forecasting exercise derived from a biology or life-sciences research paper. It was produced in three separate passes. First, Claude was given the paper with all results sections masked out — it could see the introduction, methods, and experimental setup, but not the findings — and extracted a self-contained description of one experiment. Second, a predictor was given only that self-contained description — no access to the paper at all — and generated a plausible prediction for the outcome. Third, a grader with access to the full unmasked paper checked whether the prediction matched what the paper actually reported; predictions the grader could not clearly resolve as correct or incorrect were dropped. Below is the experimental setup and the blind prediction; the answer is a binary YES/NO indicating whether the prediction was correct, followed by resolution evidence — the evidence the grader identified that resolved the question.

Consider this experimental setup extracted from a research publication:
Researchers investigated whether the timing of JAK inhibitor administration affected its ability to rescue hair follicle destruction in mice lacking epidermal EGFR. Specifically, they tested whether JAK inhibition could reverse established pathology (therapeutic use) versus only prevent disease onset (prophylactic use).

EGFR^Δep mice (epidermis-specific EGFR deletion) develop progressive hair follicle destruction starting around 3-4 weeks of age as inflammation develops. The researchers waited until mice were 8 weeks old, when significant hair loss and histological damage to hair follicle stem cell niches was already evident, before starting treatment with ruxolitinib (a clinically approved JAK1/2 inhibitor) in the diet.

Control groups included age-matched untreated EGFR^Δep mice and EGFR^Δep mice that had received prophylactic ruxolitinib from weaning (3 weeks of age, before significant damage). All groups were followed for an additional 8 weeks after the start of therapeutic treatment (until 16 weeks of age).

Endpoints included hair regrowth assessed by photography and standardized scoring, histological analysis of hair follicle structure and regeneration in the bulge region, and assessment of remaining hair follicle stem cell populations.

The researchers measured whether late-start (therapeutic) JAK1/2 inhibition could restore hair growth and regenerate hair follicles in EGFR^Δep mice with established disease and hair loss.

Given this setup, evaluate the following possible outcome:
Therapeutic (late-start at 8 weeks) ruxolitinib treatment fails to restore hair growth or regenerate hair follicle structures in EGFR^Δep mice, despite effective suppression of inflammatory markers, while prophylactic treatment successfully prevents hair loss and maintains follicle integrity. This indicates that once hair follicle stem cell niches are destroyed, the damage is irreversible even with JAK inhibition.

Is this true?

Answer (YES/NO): NO